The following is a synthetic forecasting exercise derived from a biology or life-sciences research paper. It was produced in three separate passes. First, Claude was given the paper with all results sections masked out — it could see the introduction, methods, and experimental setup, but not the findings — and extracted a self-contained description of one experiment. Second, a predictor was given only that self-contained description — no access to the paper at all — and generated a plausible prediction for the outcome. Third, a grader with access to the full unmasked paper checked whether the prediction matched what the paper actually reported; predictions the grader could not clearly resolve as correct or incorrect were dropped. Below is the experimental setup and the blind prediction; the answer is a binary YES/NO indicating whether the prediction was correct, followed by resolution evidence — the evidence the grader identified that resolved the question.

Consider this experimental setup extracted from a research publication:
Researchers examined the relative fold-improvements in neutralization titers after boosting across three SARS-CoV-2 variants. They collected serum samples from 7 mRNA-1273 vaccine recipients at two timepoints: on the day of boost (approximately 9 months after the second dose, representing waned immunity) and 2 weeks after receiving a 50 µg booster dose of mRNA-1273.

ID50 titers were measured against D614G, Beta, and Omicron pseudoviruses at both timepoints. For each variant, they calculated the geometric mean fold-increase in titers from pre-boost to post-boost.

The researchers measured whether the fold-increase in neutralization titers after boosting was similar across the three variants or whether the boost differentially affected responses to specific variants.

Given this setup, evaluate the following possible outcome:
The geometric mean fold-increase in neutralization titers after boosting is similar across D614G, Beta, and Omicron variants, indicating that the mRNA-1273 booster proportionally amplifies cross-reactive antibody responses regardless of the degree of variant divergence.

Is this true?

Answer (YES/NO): NO